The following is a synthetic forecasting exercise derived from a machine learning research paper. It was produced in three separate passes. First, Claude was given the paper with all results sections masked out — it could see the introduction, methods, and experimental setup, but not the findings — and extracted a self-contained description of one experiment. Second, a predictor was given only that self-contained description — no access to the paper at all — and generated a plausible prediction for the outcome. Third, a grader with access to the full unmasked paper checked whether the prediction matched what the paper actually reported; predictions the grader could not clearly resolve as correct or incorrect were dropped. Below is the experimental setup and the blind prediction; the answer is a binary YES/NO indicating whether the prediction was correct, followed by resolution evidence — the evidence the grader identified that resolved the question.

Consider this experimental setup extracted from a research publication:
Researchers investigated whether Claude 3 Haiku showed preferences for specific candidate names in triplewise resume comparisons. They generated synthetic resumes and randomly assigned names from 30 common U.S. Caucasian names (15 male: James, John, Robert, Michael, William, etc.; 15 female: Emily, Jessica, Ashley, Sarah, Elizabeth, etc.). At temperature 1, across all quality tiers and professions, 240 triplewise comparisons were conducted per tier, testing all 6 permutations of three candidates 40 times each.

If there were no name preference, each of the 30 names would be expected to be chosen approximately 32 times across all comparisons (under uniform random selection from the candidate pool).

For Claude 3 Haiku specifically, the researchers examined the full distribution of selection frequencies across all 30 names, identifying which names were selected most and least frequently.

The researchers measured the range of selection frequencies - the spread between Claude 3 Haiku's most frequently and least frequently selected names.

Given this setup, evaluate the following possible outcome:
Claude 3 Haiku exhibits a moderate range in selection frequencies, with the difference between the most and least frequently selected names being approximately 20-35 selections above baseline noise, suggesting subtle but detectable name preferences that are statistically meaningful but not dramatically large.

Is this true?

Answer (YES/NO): NO